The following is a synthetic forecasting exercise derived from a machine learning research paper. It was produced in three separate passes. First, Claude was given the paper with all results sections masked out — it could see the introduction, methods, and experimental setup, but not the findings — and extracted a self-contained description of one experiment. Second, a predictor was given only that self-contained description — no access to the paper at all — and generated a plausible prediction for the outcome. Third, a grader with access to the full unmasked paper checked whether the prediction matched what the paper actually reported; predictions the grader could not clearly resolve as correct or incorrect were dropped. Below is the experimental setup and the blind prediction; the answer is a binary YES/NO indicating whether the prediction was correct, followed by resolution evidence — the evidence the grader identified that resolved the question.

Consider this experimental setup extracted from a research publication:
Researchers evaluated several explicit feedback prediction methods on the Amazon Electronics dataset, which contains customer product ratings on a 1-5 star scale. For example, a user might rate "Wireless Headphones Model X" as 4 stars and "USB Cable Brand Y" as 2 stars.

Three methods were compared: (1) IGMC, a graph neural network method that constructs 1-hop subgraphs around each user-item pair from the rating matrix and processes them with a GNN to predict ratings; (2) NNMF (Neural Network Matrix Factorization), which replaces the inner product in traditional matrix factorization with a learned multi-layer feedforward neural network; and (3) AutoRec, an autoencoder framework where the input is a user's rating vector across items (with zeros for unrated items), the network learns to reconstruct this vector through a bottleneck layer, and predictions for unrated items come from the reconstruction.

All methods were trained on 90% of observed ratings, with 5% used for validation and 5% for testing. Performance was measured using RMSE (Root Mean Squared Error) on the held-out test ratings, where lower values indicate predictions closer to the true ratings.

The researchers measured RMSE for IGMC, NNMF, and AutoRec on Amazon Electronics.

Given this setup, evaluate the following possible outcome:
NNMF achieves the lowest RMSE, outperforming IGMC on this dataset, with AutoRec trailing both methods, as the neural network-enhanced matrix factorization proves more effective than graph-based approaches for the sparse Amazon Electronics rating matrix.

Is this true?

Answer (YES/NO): NO